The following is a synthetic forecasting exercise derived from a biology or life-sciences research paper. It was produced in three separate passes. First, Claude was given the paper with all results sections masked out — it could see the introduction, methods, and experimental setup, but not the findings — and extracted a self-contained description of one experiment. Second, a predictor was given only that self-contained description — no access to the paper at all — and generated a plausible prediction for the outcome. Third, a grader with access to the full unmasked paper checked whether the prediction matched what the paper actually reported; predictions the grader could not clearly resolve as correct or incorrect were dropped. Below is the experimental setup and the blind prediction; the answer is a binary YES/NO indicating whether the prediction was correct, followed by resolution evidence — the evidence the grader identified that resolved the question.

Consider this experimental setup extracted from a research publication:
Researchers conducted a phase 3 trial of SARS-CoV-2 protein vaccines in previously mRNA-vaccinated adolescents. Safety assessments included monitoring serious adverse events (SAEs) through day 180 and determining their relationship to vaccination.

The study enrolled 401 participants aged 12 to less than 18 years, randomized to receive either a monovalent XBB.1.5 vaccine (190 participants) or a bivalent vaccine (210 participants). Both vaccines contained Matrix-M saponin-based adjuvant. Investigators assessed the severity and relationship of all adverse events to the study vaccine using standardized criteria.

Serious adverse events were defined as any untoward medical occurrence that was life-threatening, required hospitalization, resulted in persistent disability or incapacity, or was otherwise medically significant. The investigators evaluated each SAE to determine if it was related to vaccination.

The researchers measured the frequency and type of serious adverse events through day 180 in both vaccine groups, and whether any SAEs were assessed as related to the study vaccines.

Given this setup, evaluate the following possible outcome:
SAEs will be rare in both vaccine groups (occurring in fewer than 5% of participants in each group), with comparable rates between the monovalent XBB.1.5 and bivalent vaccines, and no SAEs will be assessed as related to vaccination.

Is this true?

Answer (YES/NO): YES